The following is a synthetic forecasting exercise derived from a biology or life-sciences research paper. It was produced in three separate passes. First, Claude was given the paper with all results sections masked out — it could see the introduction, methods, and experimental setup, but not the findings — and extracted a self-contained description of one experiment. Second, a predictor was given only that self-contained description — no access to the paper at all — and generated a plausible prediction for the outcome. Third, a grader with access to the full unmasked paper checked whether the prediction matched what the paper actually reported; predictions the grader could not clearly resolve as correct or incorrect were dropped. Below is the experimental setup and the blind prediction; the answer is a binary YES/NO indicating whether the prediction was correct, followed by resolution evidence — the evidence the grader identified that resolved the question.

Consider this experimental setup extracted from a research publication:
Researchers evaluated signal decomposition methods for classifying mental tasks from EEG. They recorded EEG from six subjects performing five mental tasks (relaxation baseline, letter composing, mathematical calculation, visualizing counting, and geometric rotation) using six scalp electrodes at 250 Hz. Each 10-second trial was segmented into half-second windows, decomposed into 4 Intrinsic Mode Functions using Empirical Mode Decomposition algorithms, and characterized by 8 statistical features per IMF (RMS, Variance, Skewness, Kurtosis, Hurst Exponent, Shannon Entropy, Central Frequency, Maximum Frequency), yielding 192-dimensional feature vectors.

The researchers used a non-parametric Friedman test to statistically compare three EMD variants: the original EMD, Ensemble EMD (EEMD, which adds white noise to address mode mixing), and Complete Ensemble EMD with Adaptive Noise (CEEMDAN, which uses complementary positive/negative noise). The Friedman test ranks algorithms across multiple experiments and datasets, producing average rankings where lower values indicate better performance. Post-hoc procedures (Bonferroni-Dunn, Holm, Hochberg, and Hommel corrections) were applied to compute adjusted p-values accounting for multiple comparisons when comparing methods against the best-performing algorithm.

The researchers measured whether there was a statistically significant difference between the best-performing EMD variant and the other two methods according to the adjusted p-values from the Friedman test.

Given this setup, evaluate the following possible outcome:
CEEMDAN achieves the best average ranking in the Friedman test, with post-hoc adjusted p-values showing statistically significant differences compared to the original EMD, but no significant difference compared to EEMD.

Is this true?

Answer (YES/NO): NO